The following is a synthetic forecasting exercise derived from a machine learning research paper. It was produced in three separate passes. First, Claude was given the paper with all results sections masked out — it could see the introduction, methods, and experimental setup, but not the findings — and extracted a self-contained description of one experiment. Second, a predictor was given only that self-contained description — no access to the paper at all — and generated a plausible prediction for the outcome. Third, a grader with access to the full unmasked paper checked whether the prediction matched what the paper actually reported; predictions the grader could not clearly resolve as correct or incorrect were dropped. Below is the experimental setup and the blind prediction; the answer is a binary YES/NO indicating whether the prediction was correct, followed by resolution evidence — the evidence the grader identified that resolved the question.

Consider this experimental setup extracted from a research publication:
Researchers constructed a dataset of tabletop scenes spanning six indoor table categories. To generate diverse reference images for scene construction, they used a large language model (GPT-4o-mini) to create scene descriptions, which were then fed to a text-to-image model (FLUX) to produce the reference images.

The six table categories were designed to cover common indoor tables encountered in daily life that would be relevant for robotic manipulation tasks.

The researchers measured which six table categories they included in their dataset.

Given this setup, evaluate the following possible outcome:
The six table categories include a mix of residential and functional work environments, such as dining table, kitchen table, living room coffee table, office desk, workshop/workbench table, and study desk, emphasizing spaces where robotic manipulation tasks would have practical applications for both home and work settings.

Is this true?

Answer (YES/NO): NO